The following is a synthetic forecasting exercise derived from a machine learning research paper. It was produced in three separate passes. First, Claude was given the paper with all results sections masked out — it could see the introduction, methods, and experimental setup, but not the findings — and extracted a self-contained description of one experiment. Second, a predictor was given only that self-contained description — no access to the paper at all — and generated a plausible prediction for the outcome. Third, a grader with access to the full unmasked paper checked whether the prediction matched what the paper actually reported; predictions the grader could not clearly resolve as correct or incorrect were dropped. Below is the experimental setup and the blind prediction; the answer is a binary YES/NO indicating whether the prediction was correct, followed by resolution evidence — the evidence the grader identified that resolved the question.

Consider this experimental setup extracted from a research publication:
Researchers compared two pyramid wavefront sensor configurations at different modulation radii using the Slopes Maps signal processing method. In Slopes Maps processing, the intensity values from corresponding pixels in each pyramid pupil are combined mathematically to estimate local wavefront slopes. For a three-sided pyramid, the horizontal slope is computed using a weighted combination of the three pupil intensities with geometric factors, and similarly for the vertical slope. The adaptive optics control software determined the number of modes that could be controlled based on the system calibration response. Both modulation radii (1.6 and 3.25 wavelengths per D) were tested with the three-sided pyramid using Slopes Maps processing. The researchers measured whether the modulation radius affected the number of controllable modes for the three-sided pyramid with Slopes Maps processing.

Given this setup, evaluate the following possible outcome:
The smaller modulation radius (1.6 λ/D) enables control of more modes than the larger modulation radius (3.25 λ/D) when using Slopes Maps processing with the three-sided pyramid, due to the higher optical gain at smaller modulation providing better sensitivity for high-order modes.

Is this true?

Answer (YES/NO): NO